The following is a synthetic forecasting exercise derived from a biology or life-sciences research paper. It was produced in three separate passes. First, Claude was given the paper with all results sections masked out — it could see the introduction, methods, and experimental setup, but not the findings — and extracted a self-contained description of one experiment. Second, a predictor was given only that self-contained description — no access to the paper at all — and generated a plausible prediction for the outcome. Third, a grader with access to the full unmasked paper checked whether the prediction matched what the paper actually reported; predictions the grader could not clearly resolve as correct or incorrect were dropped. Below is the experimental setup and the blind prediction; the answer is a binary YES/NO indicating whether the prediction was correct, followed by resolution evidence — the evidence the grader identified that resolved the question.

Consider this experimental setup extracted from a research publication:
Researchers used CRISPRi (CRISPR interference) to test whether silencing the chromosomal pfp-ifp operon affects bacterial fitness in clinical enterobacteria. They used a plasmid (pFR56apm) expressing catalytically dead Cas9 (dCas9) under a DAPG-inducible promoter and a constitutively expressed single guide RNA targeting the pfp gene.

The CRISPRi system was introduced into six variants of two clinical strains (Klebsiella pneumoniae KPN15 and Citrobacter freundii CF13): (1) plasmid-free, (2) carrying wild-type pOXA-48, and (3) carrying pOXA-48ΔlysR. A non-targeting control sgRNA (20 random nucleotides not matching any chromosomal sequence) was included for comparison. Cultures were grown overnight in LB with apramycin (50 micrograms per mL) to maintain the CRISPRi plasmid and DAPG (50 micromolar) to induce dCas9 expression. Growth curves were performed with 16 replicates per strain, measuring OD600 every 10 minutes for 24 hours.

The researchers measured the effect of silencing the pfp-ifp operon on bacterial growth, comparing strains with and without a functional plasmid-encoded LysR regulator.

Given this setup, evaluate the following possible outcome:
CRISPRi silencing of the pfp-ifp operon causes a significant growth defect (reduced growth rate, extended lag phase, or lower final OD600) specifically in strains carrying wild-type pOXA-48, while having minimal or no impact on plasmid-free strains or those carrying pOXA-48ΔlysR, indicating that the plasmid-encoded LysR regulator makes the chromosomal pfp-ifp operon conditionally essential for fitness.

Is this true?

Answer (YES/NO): YES